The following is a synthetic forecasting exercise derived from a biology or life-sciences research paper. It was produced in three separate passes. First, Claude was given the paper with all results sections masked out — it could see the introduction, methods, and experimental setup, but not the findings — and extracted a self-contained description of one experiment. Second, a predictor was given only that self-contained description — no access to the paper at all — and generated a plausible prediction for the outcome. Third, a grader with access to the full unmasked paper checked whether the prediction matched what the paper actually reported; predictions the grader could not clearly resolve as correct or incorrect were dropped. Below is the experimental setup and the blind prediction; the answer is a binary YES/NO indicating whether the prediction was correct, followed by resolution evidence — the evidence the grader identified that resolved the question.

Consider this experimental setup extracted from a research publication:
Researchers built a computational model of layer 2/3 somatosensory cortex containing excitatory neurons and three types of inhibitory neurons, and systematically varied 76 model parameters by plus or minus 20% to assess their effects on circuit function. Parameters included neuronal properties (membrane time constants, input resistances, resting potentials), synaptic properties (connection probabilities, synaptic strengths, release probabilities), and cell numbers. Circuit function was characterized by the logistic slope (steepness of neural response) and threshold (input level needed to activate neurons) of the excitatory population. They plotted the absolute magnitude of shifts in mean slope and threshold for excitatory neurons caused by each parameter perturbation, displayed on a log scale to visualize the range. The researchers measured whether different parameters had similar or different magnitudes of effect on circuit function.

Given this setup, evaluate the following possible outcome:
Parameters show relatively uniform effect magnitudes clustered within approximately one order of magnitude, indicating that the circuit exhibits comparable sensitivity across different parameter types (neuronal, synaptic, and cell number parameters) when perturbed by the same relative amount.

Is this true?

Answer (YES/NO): NO